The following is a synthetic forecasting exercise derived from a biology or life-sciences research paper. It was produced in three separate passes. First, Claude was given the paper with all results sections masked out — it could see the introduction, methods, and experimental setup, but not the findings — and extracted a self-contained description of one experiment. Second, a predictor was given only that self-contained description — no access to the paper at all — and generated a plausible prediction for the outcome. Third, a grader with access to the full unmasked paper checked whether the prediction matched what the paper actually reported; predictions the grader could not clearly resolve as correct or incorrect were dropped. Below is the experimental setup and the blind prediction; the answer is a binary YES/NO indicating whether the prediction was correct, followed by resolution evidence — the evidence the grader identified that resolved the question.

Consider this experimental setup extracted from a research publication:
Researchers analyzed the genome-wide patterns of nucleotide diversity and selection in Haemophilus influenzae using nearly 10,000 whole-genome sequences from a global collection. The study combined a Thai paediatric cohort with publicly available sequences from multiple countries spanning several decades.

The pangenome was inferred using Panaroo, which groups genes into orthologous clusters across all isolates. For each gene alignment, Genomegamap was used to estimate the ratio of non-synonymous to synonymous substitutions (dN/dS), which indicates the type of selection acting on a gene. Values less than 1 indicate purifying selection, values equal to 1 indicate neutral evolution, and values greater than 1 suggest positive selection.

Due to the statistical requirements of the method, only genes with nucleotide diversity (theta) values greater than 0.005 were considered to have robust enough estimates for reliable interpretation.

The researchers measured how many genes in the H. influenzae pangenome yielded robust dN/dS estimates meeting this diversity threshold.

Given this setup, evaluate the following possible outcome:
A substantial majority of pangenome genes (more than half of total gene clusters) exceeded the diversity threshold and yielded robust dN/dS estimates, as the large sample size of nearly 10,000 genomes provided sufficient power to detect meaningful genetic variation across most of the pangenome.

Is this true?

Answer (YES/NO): NO